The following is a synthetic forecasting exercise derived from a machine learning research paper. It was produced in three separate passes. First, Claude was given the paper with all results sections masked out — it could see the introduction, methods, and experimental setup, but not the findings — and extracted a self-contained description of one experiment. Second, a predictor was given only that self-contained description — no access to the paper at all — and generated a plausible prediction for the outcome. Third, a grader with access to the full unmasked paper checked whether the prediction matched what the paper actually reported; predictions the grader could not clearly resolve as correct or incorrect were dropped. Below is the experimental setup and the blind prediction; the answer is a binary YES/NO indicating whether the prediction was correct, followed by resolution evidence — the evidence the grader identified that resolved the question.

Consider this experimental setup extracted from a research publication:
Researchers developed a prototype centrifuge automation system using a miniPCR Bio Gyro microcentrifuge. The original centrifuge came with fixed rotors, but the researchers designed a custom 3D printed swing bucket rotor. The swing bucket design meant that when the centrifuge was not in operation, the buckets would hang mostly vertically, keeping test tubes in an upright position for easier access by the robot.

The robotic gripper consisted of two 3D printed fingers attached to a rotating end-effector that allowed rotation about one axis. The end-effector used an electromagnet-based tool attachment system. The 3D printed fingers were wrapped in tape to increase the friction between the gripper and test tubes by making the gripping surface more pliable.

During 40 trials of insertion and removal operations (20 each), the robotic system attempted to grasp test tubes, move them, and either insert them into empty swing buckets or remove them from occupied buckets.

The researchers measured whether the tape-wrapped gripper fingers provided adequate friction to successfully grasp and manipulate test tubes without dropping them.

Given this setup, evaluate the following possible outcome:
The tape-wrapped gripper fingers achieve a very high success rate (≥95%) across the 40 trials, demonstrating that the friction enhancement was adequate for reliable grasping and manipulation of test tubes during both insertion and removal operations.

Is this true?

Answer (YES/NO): NO